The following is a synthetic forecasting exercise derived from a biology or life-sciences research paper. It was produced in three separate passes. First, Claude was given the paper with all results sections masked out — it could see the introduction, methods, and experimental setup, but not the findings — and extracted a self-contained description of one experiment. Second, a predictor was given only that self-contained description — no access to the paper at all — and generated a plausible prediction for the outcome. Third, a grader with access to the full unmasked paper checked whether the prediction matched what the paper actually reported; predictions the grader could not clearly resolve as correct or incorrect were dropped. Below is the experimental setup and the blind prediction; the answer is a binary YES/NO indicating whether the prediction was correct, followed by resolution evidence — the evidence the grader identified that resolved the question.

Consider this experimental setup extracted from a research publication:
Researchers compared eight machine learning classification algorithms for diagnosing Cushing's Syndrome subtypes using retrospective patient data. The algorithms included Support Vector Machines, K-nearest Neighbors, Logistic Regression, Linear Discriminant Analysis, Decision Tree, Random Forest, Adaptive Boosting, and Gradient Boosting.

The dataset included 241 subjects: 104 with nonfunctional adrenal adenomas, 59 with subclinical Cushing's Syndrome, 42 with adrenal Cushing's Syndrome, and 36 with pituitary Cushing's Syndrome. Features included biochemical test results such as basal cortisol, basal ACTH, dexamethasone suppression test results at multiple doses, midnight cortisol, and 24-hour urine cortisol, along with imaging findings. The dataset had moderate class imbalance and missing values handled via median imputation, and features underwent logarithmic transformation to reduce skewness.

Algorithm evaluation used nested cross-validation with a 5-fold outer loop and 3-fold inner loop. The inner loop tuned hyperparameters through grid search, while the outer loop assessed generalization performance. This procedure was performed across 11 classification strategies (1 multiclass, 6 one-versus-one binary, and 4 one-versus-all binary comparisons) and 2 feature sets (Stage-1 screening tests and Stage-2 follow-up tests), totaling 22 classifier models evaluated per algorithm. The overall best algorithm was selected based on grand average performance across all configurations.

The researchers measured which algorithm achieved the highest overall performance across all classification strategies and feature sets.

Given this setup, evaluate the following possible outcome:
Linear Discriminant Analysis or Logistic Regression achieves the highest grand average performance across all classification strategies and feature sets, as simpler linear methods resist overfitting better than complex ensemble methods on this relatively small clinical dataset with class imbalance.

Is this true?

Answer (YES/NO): NO